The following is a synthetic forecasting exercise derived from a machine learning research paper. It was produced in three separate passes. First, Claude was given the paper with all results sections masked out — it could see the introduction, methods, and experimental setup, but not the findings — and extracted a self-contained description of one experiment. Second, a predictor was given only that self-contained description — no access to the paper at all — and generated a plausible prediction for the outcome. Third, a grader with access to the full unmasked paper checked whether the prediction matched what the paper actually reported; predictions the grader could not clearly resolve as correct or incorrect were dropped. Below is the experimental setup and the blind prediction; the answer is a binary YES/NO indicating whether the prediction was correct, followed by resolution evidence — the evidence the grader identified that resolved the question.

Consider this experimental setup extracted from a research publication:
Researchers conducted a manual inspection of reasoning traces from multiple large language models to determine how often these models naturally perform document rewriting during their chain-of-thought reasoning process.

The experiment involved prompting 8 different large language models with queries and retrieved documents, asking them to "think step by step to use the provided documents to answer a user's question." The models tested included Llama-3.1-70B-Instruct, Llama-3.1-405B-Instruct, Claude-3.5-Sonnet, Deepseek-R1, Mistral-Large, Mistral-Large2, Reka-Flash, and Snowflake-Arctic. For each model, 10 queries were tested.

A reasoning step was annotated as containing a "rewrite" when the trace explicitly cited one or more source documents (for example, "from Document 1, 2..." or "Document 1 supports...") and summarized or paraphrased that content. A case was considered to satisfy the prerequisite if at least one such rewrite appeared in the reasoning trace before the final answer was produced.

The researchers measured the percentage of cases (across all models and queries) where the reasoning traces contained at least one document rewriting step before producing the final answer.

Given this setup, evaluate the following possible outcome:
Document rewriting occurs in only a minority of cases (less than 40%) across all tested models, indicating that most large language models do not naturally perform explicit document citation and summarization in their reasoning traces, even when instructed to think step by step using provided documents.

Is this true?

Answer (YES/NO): NO